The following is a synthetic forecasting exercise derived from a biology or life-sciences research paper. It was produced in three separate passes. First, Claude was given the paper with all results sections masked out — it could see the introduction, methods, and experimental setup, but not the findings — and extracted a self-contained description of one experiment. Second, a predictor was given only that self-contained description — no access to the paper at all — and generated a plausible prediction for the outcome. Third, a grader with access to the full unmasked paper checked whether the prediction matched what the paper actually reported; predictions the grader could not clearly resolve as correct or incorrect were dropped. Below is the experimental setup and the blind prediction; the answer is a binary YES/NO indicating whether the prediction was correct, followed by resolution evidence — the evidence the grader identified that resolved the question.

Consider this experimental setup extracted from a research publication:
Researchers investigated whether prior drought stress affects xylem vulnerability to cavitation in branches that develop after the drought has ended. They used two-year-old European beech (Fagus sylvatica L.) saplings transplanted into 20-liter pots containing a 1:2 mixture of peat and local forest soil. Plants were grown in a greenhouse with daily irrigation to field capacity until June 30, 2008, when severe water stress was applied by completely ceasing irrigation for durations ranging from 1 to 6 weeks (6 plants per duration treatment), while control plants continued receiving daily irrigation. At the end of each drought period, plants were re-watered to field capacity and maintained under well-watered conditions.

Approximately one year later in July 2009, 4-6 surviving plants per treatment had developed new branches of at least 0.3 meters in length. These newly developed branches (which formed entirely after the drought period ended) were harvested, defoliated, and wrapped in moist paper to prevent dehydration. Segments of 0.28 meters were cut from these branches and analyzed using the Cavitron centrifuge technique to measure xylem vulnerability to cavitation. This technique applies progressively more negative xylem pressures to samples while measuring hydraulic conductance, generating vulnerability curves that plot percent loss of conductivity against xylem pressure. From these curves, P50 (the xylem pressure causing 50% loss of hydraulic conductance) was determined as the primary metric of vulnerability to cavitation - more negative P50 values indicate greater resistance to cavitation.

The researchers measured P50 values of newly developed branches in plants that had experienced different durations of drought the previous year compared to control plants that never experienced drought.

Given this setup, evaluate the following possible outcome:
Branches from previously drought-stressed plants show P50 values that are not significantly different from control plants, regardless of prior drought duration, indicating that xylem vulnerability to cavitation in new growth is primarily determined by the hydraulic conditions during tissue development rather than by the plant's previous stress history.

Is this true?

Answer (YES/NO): NO